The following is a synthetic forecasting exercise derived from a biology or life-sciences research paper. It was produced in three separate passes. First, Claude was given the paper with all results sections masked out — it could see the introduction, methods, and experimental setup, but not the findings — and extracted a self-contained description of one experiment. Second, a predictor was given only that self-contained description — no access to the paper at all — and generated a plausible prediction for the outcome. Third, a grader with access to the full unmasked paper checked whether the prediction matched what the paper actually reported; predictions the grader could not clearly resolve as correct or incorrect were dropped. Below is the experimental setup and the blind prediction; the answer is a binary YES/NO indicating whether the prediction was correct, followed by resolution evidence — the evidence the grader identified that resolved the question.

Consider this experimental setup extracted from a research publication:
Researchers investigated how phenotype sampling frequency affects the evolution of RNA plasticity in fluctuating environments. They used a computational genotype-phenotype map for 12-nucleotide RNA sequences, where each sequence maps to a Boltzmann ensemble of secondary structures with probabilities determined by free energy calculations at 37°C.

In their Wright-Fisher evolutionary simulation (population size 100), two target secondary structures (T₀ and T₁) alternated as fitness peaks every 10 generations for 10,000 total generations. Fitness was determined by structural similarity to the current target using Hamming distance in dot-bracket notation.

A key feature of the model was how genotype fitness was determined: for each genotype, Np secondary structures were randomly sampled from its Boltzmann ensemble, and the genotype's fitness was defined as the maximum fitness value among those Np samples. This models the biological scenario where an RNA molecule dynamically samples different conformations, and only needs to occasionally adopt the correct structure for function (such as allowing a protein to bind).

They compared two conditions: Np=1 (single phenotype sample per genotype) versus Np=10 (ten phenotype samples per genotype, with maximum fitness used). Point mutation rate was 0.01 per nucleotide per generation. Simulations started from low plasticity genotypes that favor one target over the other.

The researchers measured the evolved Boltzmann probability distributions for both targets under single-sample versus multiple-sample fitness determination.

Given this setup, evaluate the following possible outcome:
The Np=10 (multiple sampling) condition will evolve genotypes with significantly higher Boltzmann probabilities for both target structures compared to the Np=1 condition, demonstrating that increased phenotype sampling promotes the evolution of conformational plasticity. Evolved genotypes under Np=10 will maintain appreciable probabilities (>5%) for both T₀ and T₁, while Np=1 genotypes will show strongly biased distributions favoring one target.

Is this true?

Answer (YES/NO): YES